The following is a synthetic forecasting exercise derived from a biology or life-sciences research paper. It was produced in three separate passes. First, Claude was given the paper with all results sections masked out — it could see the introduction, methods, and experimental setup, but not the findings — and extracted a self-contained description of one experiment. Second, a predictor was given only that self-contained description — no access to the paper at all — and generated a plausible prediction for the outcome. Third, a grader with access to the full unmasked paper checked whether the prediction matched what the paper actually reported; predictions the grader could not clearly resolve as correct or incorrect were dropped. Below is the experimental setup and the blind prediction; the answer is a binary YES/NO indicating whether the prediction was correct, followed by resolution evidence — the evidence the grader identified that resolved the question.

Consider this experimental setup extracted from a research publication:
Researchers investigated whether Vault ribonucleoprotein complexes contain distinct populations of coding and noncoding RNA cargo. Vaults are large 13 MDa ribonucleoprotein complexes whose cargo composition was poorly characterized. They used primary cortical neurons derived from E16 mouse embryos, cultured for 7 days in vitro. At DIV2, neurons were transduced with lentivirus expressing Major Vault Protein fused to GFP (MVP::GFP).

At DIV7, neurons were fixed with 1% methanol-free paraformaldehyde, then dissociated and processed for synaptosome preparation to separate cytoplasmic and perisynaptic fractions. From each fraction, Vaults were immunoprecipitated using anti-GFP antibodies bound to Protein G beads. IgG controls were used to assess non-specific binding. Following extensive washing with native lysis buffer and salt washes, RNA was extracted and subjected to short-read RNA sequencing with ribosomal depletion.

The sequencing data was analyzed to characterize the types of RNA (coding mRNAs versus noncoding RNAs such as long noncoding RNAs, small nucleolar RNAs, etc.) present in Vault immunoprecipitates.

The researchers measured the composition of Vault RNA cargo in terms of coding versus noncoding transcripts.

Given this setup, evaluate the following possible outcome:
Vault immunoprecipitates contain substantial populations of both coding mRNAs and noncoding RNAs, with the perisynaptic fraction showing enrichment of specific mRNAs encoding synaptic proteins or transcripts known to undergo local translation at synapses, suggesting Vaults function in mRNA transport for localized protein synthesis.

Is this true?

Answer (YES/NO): YES